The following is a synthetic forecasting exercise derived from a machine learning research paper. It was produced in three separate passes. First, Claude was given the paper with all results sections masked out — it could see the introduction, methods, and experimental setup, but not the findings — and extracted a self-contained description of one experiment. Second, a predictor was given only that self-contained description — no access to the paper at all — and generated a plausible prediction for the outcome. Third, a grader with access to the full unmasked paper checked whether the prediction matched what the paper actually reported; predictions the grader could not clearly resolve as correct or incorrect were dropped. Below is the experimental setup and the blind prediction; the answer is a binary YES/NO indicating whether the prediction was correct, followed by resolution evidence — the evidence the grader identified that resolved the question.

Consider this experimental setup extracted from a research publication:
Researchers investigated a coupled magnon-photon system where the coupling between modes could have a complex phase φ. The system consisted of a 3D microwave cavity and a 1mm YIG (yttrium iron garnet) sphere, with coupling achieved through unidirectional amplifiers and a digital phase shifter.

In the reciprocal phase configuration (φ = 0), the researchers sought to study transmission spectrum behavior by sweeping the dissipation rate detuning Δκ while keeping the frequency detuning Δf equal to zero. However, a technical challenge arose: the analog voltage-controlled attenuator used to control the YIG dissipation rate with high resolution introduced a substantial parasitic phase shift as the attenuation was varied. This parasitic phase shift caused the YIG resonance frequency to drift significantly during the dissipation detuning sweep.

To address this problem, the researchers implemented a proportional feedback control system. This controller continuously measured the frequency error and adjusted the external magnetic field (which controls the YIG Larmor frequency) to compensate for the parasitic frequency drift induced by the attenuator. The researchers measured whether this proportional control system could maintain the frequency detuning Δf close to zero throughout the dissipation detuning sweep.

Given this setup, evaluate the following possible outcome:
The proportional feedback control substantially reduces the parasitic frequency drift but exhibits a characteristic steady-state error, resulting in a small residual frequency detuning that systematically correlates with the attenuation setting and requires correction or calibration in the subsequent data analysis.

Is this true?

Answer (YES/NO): NO